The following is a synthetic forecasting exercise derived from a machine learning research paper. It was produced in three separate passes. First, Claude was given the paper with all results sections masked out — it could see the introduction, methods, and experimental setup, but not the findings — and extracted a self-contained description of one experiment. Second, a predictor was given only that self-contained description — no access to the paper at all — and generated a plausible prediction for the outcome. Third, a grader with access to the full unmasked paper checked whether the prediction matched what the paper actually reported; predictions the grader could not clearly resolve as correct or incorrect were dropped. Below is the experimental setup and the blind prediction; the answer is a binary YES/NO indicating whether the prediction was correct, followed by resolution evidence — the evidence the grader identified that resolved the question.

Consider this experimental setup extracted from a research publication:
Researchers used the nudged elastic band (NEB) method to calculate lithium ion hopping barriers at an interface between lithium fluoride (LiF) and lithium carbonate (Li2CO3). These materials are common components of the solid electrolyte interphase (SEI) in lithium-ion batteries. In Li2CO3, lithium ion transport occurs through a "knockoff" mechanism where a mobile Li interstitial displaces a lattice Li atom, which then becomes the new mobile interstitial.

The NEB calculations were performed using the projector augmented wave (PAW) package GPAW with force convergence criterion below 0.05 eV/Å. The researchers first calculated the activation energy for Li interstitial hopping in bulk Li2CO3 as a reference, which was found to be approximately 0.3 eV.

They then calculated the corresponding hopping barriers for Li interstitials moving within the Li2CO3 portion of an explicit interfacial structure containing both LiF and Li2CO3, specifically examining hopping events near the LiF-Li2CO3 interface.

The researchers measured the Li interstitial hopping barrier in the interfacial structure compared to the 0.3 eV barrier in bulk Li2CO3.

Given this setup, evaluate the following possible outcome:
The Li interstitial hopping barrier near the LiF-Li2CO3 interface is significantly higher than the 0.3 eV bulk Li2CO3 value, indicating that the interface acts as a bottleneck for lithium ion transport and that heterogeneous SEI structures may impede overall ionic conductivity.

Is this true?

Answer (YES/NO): NO